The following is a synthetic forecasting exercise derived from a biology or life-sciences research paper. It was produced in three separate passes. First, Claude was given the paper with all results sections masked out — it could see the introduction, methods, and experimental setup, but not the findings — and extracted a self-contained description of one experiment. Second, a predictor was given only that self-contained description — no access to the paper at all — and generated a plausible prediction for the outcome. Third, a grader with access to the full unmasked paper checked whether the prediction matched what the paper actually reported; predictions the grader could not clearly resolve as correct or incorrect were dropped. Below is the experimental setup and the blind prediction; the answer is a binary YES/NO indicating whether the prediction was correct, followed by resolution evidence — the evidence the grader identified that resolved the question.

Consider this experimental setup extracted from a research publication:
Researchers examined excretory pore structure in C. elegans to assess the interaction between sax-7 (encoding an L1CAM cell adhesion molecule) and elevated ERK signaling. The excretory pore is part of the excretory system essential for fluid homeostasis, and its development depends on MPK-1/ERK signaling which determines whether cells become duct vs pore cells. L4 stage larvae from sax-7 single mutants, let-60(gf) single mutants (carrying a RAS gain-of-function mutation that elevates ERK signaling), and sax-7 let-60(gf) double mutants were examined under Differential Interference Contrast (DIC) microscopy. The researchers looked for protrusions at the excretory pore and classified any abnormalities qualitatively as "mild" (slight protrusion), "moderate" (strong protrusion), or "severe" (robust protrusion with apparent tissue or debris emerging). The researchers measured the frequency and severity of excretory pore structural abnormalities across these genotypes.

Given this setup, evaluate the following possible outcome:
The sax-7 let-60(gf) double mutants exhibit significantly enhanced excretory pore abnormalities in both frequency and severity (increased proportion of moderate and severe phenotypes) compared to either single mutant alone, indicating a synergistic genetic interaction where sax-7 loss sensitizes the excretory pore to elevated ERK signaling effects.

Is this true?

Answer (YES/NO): YES